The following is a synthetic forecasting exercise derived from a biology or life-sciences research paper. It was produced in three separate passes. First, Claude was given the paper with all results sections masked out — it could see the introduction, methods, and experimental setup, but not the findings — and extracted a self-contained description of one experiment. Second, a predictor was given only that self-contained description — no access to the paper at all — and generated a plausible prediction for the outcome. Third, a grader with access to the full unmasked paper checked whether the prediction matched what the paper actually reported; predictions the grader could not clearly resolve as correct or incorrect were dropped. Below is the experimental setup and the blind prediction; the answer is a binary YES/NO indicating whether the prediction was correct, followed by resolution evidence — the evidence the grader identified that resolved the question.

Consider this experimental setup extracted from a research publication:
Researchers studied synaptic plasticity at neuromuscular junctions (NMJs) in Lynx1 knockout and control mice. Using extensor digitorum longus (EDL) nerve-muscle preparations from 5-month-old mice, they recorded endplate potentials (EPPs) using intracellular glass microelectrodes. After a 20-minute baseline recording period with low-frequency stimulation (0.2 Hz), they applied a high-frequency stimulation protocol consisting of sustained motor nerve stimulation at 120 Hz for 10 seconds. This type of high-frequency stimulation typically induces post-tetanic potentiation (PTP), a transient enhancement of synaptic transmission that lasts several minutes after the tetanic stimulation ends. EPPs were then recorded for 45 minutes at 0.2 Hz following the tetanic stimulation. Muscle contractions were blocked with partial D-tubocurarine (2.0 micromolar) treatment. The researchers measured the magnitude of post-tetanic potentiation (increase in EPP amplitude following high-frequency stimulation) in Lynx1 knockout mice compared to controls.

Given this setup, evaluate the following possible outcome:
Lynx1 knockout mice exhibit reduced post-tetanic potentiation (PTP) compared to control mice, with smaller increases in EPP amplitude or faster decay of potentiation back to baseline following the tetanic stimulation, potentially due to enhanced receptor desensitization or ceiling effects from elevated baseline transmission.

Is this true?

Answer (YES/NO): NO